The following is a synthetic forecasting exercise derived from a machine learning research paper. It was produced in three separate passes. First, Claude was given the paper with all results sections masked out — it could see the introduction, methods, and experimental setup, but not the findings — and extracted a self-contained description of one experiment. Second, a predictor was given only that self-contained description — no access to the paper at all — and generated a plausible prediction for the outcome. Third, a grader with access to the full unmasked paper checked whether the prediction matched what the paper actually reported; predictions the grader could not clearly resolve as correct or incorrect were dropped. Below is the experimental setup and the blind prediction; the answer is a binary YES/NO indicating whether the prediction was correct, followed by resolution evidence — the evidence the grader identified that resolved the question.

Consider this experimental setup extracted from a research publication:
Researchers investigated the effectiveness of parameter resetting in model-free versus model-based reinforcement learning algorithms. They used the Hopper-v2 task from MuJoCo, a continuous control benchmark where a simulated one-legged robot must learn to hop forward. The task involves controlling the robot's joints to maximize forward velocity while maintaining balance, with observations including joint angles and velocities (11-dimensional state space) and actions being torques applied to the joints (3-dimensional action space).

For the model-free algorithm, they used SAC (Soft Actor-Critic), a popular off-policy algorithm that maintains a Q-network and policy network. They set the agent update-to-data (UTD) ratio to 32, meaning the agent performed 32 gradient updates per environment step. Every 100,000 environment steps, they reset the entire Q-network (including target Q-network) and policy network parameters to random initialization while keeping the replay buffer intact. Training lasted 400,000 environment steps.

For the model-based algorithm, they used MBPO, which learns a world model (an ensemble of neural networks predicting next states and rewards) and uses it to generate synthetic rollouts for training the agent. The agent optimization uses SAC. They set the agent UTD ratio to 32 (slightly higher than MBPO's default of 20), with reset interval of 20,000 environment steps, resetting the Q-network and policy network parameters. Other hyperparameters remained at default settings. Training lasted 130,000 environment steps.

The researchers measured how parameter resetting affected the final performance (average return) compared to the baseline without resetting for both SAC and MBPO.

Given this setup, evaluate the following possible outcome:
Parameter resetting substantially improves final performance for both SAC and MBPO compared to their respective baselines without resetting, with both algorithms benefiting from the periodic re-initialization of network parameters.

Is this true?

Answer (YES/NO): NO